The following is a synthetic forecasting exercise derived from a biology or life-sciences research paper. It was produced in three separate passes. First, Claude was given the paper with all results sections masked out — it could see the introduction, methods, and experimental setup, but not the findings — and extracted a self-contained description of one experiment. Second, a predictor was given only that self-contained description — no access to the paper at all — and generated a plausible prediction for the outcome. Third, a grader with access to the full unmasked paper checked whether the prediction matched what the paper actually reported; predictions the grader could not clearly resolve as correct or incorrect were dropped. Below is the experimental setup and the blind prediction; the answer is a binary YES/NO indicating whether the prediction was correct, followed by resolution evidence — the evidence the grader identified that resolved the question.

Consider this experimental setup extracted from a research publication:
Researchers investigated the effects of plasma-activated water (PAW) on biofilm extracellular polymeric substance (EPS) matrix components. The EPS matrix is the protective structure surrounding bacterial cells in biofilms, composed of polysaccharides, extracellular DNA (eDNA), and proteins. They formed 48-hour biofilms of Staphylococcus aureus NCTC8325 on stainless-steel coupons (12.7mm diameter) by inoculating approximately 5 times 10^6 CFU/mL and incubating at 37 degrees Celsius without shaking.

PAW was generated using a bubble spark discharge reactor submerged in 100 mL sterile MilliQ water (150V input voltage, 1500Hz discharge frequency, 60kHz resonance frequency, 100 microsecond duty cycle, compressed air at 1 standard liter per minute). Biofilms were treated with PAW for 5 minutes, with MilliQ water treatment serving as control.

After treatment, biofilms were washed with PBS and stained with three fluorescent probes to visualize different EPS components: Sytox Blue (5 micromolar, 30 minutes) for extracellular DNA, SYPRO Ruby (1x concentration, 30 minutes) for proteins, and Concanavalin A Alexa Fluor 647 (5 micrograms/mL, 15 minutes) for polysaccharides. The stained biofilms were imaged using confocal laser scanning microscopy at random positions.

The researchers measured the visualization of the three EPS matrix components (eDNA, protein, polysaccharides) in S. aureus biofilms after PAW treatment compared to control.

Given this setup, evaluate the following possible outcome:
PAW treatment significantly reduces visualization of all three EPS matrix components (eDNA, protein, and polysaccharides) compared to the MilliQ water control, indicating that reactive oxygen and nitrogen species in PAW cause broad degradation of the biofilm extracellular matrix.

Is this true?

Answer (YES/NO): NO